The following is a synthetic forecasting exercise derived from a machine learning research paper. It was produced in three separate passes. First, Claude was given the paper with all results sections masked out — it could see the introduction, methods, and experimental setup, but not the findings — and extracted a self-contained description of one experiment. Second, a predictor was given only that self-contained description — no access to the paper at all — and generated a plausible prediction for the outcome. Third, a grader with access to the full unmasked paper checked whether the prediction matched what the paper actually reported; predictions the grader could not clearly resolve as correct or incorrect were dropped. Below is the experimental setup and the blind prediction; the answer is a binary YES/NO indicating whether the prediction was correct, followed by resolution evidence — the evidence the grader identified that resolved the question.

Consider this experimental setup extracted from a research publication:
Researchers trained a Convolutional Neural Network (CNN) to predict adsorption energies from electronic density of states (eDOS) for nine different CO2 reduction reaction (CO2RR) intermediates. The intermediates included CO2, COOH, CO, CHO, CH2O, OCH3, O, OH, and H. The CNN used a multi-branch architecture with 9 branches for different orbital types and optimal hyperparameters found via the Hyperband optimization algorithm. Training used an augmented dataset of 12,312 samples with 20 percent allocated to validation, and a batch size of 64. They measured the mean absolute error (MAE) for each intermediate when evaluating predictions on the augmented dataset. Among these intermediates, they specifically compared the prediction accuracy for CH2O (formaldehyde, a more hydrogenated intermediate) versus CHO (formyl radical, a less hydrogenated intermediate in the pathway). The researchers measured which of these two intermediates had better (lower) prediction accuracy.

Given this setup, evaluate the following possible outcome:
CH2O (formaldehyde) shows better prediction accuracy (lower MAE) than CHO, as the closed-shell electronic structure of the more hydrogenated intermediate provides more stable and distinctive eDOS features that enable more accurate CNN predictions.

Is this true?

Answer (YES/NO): YES